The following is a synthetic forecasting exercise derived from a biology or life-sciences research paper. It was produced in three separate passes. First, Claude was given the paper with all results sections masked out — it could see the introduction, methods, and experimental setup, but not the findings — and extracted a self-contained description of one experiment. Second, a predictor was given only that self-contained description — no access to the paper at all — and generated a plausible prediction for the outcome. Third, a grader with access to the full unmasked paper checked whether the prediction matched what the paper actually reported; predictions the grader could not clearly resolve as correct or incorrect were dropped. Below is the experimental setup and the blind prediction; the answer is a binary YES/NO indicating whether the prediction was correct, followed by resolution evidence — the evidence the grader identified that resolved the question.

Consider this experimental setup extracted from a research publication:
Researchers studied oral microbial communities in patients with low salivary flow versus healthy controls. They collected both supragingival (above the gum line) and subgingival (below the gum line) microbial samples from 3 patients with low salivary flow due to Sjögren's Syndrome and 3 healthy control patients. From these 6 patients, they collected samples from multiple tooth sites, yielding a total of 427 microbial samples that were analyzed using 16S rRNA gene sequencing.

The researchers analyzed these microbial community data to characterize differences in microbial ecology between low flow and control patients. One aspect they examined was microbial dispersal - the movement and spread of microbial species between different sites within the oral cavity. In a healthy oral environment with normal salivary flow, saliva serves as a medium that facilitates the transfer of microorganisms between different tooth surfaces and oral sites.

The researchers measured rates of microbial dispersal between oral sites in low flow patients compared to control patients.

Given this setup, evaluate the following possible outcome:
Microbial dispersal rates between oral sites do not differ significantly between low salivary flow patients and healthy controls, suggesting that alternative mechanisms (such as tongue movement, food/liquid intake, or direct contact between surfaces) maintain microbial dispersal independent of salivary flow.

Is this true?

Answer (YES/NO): NO